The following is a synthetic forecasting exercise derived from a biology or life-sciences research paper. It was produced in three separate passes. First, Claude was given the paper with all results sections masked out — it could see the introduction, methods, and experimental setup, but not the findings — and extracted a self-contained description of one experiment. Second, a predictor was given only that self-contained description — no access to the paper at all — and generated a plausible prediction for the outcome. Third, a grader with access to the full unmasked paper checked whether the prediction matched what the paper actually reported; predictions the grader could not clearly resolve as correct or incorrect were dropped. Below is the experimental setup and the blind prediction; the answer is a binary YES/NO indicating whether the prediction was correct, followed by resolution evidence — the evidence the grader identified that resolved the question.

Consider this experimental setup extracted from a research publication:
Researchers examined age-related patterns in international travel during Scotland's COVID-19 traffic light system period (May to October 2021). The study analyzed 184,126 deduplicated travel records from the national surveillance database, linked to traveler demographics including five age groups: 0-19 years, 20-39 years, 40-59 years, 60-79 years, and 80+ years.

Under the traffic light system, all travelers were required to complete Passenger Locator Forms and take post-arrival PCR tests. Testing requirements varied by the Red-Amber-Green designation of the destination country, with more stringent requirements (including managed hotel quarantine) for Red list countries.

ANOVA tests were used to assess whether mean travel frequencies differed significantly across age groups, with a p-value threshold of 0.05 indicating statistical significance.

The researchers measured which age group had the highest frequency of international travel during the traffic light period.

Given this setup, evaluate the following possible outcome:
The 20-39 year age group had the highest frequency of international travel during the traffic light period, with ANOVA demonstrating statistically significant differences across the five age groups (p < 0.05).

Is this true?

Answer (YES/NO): NO